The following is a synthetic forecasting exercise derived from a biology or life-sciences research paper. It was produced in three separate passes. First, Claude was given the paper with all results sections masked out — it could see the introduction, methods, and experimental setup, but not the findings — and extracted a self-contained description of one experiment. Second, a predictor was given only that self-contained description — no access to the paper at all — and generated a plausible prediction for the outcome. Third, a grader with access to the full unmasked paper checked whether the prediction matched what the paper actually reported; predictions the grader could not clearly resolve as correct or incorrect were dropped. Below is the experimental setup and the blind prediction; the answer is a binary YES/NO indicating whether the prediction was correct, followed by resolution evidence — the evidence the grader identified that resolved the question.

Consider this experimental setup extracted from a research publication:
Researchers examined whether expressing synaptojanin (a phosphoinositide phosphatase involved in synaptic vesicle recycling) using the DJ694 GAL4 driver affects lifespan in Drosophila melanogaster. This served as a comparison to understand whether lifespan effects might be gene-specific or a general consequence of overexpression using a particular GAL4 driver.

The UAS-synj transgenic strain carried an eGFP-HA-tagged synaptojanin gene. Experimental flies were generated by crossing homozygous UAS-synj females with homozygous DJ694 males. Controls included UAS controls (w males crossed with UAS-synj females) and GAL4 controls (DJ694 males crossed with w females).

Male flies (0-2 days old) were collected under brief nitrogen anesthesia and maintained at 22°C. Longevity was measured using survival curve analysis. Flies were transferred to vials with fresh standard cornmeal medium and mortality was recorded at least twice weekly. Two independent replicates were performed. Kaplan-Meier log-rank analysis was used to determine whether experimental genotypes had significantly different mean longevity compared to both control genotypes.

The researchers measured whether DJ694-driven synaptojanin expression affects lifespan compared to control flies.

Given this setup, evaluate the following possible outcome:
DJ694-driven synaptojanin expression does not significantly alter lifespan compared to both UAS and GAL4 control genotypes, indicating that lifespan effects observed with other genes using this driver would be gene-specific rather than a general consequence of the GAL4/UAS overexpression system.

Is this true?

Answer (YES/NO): NO